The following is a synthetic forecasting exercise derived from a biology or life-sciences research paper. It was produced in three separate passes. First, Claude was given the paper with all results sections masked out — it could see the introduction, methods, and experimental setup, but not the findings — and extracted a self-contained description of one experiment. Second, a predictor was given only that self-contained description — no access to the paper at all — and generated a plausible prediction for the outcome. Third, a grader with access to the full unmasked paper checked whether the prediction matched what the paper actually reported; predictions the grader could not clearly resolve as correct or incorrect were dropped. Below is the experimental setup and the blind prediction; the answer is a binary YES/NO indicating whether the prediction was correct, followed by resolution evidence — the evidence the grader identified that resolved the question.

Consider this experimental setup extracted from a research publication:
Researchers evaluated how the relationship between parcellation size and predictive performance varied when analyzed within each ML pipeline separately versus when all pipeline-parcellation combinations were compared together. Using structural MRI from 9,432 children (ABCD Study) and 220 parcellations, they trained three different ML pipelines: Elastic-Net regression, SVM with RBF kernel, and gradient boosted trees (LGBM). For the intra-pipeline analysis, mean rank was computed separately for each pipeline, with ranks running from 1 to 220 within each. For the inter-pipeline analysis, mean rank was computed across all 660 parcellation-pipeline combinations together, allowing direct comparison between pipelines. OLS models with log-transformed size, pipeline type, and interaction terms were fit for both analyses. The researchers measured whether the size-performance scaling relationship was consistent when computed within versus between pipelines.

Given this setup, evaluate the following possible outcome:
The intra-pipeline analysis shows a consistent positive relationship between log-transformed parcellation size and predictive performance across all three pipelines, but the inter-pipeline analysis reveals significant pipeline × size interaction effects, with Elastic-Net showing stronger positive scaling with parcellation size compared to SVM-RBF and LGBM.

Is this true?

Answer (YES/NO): NO